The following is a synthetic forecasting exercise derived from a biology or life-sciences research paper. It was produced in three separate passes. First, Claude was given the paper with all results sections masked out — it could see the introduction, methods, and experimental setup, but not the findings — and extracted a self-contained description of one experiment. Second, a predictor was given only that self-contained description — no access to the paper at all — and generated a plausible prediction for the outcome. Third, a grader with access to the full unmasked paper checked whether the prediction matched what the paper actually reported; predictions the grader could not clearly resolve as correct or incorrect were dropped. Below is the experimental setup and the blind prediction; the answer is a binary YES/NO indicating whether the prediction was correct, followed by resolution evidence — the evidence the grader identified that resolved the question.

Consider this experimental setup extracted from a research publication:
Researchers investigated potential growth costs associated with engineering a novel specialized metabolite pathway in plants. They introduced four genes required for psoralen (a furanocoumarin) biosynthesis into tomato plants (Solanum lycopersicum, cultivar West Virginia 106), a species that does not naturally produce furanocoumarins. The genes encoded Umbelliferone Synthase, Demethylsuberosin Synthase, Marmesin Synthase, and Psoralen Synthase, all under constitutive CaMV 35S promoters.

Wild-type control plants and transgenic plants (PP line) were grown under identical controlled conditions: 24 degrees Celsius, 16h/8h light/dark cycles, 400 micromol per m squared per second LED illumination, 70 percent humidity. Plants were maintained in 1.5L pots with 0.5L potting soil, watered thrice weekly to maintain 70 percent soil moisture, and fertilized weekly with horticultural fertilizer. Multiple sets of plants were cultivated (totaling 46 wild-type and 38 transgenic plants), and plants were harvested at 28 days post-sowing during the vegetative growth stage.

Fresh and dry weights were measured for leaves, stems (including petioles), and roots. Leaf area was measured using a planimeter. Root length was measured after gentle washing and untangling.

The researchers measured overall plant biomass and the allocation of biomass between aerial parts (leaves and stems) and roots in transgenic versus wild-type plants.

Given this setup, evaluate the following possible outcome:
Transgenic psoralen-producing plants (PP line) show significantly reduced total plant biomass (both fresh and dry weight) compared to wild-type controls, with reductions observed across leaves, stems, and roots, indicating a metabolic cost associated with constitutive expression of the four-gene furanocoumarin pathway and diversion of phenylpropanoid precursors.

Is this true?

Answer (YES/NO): NO